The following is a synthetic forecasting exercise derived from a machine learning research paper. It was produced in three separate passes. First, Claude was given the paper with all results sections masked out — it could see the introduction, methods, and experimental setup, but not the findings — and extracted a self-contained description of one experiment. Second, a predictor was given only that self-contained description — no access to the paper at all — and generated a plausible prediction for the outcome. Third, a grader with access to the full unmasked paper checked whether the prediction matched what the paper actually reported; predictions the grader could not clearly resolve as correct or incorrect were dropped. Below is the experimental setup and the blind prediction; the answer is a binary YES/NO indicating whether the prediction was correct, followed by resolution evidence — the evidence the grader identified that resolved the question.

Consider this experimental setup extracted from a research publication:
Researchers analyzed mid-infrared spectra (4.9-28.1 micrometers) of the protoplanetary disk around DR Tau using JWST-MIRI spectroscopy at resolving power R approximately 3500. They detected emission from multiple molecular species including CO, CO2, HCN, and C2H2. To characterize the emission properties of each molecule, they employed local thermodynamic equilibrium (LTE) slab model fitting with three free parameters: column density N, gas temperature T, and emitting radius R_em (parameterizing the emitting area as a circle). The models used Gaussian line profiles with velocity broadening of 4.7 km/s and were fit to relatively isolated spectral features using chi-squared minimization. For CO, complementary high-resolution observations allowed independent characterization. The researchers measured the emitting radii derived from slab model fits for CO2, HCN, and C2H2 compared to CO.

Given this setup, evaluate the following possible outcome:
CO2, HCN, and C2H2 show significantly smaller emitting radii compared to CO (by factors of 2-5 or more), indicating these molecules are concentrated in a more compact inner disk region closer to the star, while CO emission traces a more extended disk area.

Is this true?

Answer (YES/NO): NO